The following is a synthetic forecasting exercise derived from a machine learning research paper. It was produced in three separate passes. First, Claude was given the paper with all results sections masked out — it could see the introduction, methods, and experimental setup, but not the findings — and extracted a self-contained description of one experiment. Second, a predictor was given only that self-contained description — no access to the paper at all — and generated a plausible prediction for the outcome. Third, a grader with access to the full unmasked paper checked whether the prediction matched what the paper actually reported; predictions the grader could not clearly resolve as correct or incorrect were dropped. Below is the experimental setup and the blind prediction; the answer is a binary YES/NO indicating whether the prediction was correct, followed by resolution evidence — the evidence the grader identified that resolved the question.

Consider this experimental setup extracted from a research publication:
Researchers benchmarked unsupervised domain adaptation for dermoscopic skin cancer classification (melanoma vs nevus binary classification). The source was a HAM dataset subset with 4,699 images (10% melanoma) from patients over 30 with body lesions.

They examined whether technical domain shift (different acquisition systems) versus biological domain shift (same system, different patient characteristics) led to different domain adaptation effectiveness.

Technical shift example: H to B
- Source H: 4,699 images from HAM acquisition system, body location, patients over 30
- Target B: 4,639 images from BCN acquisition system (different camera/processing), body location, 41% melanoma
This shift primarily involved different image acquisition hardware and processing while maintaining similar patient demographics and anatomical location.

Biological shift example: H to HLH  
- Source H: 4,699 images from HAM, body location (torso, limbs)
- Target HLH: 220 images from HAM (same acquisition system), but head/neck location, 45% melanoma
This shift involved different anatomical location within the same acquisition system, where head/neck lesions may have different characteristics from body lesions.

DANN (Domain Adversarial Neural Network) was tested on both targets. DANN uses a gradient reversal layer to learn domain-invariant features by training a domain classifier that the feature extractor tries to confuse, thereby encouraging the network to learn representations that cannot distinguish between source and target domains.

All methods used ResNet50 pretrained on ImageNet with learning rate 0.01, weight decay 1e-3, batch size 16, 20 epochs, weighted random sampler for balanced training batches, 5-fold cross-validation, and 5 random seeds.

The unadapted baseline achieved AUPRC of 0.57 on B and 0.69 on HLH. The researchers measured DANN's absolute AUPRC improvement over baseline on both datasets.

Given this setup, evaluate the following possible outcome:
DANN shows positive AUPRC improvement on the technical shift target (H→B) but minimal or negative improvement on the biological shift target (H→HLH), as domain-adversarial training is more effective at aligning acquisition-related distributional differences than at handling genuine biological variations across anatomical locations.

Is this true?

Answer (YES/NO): NO